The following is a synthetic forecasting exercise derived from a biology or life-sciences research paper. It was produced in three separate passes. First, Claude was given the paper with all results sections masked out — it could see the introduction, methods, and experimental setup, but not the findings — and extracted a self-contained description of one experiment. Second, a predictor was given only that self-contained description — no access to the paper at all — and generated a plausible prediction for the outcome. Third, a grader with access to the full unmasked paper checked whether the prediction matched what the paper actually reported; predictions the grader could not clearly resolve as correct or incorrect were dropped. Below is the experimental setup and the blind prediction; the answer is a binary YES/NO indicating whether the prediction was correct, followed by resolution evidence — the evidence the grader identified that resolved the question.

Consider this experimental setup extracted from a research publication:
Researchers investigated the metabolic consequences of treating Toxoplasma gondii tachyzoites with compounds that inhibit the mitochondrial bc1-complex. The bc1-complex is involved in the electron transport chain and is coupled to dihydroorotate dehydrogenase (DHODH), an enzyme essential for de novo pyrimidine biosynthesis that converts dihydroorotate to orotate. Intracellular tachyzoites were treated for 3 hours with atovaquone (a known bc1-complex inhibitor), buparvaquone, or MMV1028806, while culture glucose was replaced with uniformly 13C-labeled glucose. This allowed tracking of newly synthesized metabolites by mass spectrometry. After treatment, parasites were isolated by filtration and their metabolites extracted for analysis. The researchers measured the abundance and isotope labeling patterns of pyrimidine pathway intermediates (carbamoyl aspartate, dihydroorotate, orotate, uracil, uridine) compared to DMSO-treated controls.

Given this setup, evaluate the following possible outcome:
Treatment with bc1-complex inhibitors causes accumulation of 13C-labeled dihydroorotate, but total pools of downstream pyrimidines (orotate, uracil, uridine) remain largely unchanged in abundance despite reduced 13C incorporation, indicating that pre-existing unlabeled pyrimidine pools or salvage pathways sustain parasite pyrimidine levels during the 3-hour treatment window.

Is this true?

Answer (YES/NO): NO